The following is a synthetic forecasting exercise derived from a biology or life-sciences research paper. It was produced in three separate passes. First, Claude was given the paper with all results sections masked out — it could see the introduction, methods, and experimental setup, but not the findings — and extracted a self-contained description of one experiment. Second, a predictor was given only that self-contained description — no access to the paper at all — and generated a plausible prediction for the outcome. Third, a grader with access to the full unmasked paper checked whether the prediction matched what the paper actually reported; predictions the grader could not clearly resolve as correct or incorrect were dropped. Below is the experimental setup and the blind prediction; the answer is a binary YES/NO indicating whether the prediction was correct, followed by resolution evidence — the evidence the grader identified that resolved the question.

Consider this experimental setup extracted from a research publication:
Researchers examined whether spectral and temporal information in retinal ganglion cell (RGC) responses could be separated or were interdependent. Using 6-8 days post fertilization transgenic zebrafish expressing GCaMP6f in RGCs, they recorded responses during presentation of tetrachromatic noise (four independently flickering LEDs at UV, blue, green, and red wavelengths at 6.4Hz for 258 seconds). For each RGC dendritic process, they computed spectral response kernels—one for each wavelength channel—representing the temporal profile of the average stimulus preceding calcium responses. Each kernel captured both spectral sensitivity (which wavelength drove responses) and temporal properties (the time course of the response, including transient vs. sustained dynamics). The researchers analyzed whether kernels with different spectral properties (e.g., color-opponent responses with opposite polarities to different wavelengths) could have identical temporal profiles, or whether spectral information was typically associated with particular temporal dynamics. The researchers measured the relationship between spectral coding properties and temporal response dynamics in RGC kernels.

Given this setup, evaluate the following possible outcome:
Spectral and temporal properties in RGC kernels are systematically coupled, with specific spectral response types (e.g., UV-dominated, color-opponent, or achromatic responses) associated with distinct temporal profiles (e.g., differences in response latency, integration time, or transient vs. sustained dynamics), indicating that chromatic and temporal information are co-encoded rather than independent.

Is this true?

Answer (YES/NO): YES